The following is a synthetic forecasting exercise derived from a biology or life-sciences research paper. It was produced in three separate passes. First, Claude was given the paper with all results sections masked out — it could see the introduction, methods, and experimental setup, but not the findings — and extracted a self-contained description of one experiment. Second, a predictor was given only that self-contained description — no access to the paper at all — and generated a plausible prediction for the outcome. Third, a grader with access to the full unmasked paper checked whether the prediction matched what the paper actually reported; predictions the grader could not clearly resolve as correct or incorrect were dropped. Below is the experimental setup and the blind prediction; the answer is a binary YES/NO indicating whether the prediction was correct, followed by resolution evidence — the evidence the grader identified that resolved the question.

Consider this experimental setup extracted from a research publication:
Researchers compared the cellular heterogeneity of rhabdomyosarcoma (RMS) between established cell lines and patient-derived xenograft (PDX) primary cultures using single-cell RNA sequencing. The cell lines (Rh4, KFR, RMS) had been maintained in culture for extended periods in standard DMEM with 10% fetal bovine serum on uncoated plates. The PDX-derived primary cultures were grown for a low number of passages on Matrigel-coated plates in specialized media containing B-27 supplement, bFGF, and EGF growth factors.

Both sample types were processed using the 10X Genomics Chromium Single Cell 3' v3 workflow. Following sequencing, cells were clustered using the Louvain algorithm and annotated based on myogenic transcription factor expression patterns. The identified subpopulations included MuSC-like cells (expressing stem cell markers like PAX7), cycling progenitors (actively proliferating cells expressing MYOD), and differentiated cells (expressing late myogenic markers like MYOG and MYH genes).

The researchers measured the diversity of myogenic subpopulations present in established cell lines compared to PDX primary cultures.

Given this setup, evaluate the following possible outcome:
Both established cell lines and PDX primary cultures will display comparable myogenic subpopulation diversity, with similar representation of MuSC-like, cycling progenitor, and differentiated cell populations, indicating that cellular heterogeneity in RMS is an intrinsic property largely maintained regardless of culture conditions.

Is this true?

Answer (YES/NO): NO